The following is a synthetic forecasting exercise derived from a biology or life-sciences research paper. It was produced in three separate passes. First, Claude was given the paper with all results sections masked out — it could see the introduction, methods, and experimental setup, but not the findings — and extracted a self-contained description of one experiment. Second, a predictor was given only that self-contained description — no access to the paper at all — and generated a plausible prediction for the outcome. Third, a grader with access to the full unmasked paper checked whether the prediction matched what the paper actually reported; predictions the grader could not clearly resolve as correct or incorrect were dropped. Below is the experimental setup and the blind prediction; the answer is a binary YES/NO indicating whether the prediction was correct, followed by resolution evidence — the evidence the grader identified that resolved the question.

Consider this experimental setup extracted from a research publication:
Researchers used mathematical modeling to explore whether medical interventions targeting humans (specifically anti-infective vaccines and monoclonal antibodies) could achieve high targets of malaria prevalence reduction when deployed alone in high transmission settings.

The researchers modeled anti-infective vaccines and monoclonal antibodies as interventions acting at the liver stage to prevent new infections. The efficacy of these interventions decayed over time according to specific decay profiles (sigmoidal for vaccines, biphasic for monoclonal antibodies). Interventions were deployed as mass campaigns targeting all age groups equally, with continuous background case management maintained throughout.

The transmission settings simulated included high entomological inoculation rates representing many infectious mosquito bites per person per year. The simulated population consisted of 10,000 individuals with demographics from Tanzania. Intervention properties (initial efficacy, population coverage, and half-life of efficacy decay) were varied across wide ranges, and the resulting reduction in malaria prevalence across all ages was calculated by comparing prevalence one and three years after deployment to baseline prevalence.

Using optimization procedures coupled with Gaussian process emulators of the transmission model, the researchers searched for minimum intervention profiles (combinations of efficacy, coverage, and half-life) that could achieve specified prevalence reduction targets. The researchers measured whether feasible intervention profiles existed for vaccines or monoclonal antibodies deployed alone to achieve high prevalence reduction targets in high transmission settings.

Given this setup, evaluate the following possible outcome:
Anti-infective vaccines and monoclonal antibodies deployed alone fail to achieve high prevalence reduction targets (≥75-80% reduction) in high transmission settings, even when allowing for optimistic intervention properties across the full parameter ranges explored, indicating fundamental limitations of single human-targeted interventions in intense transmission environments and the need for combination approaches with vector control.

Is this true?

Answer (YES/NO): YES